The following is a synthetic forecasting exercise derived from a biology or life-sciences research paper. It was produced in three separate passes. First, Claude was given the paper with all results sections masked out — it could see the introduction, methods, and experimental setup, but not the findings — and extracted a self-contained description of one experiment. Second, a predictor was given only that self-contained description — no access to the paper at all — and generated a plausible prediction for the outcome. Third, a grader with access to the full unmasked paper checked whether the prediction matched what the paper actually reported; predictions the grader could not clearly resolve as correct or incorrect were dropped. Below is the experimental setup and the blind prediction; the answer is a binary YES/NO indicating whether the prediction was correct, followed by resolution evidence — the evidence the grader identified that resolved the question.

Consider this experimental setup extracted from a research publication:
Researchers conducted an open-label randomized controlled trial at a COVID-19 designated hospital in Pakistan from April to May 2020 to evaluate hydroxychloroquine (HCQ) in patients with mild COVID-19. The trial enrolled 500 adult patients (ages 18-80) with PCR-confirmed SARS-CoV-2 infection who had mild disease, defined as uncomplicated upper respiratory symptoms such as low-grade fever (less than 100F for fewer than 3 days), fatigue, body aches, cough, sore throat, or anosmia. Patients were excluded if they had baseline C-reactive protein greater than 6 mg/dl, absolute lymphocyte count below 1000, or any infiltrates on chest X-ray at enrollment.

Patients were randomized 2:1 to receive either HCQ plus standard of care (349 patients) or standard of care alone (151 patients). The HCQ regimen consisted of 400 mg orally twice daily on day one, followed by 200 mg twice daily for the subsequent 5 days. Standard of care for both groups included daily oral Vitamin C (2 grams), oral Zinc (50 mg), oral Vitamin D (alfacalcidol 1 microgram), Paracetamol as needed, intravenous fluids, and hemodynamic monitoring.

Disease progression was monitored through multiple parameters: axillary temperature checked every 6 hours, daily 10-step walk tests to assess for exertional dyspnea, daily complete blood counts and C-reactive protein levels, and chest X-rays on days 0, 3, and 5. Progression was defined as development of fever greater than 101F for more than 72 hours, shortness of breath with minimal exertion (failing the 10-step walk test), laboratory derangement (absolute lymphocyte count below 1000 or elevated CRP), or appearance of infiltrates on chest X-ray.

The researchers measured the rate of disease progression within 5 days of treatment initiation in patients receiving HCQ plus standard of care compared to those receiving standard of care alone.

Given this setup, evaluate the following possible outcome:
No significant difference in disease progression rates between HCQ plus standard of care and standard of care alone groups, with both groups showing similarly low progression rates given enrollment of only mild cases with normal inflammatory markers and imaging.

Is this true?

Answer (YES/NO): YES